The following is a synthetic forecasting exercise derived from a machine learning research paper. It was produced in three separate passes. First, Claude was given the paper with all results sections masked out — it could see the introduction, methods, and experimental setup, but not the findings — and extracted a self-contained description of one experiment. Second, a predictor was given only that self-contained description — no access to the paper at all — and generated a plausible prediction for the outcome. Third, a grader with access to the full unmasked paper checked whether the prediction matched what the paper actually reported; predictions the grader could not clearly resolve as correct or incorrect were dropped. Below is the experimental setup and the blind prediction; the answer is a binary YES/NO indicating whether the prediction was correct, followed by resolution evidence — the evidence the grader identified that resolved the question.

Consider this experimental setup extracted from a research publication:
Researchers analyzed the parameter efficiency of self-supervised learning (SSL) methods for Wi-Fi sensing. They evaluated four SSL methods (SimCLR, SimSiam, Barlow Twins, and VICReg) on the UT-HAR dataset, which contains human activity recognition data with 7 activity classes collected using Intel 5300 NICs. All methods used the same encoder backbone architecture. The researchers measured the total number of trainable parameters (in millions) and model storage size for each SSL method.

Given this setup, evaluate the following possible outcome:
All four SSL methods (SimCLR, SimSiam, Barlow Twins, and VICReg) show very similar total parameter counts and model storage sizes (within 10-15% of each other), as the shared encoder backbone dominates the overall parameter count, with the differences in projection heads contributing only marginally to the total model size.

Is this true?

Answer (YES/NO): YES